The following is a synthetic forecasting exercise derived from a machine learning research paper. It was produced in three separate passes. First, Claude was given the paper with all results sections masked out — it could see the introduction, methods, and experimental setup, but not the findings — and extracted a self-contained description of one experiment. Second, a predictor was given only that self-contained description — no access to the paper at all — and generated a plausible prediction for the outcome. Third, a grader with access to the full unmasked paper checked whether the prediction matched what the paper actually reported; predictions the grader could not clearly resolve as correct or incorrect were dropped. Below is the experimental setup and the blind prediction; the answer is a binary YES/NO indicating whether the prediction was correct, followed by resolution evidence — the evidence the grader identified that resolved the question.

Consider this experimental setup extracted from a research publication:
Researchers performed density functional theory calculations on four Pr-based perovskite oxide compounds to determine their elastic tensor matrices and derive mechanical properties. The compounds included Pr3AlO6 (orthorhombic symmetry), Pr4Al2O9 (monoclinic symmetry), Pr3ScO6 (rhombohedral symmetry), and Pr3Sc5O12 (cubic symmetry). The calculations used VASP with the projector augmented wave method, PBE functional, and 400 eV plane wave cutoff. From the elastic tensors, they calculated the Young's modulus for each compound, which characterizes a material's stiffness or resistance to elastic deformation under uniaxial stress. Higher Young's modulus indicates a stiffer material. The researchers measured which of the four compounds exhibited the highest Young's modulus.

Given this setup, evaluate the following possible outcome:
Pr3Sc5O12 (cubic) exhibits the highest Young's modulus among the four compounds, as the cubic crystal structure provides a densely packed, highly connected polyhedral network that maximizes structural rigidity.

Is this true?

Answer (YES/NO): YES